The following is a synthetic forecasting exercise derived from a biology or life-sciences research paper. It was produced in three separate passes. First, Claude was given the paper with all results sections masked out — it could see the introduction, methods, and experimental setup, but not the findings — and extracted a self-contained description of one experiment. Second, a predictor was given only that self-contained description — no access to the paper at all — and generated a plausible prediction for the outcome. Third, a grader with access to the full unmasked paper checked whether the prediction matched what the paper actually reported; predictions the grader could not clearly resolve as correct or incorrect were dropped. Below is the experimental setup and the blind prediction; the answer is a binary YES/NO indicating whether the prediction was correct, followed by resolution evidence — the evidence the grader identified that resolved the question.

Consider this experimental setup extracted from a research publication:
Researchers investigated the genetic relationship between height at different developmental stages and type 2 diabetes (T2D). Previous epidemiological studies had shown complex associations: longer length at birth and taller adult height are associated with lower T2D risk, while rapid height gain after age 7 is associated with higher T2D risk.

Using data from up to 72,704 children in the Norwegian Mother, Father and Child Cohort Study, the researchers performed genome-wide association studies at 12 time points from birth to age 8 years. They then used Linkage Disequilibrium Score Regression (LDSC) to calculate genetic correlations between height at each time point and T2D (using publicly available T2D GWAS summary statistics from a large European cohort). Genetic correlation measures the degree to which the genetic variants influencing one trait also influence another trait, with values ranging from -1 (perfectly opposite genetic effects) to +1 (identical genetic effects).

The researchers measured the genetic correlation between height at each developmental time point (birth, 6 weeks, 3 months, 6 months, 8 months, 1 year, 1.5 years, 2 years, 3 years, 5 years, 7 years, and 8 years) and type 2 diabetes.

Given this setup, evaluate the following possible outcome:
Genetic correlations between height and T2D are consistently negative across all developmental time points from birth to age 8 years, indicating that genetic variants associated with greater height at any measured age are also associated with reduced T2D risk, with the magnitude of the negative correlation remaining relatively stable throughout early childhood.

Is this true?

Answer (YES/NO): NO